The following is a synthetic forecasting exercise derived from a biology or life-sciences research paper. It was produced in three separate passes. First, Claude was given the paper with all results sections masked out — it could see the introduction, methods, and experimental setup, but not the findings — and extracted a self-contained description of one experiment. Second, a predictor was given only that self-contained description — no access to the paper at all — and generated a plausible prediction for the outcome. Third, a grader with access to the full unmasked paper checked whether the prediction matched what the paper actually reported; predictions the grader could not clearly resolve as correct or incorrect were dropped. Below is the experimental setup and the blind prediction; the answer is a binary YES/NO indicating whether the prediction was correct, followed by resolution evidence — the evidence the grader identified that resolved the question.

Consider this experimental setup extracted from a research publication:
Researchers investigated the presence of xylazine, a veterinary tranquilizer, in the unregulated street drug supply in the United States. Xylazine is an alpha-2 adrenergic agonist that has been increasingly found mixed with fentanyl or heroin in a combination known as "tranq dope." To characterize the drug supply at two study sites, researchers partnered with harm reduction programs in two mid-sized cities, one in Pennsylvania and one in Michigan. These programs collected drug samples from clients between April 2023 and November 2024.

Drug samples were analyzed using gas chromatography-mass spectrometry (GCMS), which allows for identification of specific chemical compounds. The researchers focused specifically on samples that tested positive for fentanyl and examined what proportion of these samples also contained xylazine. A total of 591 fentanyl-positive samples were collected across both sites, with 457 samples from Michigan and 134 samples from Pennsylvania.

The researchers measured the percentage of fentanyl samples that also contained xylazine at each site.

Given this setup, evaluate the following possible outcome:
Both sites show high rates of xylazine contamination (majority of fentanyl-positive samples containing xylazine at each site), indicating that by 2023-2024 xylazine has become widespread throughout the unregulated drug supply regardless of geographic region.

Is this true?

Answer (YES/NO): NO